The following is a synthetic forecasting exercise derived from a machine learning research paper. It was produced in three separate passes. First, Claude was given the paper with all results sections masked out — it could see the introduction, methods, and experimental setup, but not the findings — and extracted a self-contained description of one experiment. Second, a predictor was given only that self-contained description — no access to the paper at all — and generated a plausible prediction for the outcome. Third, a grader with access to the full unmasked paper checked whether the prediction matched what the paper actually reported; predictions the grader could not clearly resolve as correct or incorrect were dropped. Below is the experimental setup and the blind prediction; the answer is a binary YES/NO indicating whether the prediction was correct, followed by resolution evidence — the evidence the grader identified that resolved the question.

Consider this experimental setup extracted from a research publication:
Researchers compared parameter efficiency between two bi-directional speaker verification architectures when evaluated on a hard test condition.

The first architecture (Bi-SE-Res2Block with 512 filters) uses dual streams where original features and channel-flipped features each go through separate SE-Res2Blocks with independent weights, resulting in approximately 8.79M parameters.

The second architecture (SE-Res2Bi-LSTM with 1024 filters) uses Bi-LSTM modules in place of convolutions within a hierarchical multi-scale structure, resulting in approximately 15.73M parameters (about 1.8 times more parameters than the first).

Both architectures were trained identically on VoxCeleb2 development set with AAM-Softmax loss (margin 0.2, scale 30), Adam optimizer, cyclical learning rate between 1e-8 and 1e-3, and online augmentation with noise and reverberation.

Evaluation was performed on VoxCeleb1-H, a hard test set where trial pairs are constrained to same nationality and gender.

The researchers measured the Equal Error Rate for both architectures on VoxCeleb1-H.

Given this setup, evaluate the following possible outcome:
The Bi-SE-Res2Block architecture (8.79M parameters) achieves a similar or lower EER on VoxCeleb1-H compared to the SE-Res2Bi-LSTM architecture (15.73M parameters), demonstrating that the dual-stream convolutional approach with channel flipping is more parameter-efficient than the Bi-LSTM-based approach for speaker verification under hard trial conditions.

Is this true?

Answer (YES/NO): NO